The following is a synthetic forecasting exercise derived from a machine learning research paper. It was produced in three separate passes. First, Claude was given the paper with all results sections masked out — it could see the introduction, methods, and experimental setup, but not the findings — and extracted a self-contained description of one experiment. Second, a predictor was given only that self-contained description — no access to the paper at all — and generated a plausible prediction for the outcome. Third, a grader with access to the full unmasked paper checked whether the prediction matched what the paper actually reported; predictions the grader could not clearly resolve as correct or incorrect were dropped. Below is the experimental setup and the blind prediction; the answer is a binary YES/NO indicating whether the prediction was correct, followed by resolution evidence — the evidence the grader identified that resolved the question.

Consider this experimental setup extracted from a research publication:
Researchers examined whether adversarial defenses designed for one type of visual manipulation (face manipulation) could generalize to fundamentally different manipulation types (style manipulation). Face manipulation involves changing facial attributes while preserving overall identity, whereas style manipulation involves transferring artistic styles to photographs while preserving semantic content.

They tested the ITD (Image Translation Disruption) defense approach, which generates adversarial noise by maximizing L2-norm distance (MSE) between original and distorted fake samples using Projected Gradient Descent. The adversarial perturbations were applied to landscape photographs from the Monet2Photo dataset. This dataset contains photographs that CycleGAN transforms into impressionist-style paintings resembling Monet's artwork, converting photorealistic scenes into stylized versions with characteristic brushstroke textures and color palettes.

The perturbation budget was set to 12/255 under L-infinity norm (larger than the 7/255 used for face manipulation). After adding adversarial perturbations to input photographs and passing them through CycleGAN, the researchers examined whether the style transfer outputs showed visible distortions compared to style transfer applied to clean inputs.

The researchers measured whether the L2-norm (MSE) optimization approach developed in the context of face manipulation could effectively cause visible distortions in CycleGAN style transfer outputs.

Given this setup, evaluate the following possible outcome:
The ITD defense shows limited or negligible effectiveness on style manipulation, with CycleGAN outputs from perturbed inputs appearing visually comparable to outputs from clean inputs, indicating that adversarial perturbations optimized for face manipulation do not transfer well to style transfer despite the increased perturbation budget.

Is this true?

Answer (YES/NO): NO